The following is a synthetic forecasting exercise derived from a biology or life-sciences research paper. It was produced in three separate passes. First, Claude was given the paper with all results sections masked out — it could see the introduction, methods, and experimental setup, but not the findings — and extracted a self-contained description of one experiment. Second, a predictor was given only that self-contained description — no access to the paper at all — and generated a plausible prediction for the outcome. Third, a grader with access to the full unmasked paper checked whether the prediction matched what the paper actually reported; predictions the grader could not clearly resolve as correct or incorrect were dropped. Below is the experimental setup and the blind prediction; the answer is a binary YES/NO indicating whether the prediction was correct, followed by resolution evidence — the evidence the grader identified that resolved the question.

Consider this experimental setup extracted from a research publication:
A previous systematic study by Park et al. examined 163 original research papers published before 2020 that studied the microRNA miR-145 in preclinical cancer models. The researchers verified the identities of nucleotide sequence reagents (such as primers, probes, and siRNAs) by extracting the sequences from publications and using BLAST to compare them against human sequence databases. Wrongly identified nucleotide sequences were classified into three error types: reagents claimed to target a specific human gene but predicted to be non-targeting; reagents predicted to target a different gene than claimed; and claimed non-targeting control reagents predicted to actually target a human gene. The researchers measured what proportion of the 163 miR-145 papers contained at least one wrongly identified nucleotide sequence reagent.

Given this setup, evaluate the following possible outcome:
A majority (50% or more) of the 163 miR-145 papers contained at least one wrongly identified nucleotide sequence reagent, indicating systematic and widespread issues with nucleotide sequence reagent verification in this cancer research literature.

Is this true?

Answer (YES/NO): NO